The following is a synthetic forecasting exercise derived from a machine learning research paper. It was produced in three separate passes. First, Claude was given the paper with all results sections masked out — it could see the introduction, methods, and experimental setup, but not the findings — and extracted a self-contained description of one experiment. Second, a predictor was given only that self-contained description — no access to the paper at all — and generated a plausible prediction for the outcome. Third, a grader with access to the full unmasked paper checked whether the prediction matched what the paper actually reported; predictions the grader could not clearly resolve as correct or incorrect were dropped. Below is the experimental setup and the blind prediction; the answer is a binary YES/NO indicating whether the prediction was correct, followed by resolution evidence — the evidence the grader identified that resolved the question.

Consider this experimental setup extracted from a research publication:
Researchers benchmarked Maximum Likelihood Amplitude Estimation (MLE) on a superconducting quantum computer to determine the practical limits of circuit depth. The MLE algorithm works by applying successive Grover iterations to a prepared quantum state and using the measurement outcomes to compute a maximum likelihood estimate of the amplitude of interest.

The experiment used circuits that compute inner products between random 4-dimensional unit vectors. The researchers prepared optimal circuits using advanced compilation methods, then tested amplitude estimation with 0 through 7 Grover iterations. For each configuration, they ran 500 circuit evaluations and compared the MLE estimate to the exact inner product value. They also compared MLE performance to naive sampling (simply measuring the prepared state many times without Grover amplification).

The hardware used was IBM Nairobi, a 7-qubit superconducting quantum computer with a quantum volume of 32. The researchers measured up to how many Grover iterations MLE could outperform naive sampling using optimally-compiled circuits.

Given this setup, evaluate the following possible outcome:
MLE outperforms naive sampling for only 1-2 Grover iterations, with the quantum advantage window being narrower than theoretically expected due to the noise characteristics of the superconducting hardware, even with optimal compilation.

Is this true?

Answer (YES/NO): NO